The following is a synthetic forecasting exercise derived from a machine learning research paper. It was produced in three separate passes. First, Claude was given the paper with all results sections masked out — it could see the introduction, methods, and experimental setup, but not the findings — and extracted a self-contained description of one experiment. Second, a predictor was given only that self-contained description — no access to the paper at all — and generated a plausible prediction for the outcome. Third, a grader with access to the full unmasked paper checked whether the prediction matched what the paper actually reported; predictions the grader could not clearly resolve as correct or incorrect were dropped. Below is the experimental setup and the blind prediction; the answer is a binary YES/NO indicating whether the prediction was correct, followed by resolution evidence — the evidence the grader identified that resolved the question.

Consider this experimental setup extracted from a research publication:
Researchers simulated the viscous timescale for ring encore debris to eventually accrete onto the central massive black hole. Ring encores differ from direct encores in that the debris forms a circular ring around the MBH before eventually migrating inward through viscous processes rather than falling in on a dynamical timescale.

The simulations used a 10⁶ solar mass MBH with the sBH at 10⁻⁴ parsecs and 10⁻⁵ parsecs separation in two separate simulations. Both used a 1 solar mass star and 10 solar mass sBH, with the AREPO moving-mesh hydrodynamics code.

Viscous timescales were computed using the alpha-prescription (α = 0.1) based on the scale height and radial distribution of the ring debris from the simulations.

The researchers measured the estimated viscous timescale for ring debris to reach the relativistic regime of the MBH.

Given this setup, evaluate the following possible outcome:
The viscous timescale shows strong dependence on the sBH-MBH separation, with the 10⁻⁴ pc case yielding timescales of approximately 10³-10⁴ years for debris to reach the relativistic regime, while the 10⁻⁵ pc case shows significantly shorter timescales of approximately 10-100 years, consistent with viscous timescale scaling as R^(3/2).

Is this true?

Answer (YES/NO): NO